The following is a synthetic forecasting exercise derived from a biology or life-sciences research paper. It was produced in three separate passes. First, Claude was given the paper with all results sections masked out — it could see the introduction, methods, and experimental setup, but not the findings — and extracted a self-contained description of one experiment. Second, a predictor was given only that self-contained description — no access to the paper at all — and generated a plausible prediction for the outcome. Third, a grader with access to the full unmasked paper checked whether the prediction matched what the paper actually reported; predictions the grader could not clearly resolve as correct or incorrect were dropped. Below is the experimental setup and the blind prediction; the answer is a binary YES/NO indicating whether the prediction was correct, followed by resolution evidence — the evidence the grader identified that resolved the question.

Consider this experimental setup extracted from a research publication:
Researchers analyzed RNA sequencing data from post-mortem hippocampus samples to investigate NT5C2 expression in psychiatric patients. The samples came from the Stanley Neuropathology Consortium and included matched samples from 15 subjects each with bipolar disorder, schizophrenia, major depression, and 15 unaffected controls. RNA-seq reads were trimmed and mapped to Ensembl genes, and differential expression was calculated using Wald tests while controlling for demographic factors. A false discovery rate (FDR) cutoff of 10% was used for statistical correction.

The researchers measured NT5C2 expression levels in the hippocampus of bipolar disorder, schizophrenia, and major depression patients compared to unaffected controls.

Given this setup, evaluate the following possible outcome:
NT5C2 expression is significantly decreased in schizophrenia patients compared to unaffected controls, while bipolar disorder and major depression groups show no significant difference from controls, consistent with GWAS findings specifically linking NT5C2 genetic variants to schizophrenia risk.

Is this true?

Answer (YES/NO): NO